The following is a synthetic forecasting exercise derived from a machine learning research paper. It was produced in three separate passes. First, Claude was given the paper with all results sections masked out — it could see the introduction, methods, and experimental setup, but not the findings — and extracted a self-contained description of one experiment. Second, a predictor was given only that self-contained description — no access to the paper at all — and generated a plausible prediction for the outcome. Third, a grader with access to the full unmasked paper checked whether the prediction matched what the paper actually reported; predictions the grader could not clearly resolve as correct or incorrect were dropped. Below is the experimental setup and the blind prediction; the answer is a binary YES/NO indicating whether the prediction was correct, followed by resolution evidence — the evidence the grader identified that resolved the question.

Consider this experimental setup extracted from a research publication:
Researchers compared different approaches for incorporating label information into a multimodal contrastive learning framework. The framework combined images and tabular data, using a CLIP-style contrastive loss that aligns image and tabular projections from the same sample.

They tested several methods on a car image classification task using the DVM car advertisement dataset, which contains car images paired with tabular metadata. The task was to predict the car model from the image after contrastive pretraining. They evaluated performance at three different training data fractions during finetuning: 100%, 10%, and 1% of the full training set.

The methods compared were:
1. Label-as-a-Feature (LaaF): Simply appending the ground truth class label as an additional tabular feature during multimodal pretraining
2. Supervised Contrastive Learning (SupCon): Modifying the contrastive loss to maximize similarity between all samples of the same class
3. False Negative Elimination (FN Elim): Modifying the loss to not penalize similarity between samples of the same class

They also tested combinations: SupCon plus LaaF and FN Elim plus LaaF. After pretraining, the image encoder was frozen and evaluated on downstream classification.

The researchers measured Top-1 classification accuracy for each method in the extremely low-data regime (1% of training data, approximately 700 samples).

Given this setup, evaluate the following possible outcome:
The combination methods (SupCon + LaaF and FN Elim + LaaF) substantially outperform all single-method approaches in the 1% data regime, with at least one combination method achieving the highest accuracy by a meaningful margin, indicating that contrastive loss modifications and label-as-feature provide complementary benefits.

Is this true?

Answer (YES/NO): NO